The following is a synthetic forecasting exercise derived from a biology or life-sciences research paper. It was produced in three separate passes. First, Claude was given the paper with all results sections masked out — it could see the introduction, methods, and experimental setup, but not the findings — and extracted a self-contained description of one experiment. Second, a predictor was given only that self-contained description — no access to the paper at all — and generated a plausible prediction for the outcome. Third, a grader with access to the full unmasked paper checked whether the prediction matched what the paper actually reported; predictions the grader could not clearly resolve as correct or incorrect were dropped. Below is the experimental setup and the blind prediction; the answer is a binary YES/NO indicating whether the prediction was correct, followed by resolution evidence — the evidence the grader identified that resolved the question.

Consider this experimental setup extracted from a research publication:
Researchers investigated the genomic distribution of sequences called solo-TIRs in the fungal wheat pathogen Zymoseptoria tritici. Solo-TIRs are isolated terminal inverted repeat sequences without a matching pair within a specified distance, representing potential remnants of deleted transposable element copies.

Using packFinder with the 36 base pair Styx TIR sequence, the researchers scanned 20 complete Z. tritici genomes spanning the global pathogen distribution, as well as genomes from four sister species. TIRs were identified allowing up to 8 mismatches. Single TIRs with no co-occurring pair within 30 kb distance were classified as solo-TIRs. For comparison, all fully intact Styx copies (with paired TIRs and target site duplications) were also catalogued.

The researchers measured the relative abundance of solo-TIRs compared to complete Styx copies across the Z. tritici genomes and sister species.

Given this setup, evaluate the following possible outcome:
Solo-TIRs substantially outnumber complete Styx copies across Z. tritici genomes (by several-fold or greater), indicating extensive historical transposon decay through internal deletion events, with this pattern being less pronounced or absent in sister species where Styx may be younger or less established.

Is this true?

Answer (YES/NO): NO